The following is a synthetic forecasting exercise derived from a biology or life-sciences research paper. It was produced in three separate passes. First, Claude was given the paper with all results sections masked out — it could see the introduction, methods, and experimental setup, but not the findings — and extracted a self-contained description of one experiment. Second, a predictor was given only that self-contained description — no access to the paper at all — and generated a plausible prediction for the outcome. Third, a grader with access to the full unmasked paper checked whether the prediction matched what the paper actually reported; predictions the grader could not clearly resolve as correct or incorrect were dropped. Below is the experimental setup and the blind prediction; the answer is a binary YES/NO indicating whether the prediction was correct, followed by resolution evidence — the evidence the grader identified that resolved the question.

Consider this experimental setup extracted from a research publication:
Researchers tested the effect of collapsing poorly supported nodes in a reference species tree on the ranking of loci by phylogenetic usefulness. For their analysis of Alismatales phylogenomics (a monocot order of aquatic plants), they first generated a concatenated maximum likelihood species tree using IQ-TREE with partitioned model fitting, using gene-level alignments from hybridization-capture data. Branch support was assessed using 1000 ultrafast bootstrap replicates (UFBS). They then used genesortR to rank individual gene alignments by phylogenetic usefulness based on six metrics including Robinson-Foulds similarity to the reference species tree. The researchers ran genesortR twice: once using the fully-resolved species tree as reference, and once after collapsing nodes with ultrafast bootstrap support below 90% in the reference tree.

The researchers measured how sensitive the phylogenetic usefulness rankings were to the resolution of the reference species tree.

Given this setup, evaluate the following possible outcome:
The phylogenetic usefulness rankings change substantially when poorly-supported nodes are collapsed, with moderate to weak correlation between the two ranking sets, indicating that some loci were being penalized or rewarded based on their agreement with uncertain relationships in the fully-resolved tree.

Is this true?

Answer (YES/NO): NO